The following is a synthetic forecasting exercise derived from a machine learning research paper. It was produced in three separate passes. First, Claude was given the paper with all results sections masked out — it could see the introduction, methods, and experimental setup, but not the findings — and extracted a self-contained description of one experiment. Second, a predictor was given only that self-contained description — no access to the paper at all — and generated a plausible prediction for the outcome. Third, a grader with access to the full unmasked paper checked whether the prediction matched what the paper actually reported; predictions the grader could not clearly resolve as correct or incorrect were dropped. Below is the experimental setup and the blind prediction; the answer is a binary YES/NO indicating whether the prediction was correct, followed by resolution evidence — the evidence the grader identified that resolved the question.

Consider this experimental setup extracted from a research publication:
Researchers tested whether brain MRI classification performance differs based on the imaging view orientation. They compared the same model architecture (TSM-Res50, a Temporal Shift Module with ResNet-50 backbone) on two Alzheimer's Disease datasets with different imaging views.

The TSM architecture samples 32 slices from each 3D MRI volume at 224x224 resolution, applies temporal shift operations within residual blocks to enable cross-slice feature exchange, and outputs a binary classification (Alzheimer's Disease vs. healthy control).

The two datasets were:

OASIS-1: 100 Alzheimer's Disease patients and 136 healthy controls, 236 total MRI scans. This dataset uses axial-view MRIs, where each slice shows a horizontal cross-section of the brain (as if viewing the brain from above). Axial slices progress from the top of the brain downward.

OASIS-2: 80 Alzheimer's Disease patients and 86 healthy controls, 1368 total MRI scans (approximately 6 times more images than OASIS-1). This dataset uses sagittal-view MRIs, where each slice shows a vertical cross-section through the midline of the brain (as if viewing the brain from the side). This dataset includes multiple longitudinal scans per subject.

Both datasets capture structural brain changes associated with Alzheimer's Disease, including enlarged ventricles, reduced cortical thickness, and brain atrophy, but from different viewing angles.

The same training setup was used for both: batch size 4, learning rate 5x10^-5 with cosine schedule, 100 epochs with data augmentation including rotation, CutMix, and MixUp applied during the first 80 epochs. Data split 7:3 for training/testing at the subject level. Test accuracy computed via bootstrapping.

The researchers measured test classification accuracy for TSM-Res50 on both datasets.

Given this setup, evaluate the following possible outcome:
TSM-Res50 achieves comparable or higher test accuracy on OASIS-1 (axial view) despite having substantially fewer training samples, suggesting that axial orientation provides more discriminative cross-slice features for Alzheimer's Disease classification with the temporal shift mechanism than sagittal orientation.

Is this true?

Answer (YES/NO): YES